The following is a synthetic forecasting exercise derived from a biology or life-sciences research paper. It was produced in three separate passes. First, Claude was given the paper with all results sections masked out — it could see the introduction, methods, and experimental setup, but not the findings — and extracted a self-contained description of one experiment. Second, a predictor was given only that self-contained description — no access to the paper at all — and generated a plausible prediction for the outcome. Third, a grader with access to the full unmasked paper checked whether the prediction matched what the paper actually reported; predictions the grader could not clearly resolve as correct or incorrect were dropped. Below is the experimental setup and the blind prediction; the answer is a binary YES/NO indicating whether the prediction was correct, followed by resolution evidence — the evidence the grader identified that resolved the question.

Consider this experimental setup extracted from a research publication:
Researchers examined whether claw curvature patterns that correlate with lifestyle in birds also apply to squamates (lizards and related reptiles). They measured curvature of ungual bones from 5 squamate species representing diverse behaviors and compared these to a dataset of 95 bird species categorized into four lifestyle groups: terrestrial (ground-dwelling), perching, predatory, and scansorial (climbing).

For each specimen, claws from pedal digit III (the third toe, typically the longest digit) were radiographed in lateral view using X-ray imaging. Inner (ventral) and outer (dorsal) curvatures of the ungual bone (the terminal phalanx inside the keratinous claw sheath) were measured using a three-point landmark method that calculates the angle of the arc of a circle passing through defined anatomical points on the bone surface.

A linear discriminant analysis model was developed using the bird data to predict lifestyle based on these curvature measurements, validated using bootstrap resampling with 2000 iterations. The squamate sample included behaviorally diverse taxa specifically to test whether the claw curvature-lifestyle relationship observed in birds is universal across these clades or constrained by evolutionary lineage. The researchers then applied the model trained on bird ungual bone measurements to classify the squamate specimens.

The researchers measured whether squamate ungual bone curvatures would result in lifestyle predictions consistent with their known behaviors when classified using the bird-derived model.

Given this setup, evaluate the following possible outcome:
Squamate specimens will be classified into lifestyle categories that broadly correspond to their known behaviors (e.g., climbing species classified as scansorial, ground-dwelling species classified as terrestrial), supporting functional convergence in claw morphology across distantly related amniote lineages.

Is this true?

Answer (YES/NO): NO